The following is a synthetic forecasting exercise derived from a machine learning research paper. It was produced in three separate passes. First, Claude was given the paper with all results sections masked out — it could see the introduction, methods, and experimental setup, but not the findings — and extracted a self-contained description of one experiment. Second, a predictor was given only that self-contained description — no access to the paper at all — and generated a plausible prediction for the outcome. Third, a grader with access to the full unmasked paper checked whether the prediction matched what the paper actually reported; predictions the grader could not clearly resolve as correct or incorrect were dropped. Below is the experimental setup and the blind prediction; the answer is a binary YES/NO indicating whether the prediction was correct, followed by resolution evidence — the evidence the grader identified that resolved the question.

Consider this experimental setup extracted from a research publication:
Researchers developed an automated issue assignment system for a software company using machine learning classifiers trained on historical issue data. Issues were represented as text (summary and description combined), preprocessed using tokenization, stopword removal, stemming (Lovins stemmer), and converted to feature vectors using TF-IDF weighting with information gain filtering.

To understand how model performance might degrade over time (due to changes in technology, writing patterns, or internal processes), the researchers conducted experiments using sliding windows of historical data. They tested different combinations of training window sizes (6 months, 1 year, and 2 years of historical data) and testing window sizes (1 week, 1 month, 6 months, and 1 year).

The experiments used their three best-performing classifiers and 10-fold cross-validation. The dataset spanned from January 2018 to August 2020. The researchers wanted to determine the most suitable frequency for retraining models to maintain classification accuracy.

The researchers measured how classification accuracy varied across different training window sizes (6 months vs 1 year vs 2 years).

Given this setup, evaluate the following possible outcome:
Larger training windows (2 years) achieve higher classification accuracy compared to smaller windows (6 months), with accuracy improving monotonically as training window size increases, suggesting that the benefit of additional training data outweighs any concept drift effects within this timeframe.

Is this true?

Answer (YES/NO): NO